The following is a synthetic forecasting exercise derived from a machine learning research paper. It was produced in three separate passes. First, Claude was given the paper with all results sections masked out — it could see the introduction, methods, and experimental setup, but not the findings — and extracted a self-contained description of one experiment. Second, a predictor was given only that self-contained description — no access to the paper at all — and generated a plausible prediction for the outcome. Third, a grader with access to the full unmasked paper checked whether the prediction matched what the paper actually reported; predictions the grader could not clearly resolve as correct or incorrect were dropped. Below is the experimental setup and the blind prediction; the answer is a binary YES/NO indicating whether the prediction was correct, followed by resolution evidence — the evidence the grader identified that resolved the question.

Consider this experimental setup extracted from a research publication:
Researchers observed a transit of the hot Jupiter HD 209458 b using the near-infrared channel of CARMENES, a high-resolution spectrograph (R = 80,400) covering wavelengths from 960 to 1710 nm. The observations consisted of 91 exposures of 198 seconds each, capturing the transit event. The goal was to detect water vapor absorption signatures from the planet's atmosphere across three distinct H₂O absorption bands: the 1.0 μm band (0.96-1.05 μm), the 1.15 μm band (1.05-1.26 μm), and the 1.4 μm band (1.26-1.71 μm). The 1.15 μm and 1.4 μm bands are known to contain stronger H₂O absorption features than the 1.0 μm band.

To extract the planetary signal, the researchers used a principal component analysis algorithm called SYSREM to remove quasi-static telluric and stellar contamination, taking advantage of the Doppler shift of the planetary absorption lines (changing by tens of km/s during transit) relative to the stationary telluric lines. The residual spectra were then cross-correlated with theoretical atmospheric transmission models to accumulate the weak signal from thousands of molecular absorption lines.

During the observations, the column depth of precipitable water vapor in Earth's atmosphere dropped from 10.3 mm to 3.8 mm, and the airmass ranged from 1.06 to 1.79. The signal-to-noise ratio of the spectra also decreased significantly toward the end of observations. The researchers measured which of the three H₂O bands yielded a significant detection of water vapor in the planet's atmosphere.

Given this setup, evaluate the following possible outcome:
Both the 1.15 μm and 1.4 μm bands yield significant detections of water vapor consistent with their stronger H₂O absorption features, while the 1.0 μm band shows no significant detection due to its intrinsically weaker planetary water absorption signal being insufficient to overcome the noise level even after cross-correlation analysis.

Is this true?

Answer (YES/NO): NO